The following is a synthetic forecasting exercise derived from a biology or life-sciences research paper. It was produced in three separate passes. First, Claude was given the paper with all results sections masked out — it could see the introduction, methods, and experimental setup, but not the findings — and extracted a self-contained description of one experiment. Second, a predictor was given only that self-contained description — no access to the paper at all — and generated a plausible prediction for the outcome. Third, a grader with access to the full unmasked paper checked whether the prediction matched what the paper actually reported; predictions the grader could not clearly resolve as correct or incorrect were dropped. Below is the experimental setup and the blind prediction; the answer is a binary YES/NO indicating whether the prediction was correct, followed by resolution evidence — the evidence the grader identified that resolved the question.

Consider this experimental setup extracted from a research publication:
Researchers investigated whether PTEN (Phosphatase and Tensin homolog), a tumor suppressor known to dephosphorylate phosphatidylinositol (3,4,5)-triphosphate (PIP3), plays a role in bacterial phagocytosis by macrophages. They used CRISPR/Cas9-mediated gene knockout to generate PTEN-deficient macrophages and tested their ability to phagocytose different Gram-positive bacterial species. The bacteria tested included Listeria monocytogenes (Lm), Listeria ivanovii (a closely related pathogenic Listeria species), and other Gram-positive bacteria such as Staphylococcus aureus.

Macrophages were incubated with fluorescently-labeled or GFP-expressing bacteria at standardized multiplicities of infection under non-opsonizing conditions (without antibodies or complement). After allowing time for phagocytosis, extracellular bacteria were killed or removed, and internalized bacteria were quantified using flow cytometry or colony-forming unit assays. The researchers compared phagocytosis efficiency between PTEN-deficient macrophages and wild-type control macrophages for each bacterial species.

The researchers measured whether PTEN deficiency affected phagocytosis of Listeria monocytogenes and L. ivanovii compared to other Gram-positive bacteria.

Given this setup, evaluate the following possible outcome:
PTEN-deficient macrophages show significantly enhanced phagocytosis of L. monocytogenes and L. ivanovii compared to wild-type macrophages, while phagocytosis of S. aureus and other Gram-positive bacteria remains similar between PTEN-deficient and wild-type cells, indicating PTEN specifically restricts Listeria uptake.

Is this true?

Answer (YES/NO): NO